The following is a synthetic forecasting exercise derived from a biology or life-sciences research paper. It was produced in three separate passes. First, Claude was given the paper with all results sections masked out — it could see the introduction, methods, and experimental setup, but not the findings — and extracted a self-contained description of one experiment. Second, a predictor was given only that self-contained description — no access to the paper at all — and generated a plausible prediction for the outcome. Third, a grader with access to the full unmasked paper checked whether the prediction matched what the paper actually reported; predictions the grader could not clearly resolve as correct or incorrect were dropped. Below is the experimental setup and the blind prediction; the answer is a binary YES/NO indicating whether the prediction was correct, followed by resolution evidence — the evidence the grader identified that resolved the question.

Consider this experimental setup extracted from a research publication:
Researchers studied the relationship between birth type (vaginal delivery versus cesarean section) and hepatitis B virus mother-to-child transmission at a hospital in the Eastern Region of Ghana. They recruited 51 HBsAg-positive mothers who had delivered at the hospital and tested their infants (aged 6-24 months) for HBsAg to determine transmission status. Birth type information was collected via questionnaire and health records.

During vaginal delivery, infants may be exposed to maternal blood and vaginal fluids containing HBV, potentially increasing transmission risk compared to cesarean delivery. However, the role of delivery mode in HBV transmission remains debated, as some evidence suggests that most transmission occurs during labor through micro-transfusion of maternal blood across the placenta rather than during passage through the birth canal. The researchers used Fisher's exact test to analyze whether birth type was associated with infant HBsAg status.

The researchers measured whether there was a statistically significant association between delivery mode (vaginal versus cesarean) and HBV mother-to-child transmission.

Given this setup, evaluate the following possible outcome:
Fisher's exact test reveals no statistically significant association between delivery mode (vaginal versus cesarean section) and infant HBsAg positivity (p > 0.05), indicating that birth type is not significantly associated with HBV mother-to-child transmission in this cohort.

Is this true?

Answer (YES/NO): YES